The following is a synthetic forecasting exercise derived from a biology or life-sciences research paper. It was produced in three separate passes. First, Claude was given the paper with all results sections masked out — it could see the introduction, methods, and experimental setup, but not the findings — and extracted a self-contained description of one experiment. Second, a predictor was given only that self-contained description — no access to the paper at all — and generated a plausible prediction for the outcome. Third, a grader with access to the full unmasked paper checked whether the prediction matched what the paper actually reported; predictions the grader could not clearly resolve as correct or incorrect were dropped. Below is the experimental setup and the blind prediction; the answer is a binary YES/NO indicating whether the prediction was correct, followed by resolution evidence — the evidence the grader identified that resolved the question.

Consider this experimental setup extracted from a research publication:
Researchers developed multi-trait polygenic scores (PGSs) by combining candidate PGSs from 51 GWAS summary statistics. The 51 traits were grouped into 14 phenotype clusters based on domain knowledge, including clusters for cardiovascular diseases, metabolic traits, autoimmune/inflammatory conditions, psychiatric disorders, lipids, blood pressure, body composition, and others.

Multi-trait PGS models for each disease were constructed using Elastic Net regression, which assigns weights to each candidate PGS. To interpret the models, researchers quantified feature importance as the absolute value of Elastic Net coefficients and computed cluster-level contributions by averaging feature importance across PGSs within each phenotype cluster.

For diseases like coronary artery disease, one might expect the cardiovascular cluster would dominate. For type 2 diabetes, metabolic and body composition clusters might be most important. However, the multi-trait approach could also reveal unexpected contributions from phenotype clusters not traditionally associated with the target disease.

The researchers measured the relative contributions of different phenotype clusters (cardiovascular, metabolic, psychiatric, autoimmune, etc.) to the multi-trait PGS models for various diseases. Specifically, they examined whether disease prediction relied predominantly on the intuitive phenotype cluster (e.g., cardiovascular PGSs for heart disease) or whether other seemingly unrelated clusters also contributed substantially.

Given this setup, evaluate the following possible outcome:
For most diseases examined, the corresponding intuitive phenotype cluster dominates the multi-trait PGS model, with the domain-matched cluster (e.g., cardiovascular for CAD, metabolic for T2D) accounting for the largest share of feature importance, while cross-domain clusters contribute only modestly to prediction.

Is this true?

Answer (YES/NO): NO